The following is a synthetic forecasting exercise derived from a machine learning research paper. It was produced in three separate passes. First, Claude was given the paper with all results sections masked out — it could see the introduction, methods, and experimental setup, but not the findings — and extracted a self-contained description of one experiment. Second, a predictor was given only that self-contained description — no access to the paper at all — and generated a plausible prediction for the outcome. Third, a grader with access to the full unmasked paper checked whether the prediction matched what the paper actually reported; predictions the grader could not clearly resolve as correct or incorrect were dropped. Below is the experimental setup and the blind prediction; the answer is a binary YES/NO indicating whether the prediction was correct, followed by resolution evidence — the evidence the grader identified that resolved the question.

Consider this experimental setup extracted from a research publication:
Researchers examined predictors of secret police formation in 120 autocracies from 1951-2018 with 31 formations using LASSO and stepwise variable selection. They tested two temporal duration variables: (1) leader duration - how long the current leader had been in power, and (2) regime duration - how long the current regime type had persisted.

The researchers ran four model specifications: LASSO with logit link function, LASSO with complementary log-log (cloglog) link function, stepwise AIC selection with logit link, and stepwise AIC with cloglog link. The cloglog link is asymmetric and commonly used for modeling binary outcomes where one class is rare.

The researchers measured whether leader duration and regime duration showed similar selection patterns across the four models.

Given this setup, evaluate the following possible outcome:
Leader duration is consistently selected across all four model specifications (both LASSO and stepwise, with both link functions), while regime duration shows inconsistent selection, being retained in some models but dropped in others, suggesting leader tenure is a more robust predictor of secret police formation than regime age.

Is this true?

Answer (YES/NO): NO